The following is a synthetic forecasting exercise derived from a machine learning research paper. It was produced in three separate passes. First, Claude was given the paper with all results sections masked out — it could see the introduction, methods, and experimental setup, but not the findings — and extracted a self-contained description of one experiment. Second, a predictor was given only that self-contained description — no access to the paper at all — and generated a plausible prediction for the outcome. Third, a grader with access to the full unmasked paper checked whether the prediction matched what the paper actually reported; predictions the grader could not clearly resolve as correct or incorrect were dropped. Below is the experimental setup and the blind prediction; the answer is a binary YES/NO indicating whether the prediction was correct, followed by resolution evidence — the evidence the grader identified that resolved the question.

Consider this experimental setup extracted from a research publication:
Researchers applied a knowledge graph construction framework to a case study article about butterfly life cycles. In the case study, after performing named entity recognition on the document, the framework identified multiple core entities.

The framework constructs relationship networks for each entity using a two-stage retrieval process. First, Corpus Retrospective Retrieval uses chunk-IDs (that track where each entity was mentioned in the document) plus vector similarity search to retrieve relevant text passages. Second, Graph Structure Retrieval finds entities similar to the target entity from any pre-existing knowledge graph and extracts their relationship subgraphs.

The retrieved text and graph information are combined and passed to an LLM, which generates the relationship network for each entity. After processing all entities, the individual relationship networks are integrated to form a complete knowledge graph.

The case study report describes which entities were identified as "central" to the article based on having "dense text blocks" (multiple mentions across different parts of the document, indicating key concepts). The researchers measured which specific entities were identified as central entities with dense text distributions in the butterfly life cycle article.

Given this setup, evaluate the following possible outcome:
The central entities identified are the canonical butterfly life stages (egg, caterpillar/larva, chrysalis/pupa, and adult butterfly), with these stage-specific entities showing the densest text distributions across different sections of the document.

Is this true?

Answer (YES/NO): NO